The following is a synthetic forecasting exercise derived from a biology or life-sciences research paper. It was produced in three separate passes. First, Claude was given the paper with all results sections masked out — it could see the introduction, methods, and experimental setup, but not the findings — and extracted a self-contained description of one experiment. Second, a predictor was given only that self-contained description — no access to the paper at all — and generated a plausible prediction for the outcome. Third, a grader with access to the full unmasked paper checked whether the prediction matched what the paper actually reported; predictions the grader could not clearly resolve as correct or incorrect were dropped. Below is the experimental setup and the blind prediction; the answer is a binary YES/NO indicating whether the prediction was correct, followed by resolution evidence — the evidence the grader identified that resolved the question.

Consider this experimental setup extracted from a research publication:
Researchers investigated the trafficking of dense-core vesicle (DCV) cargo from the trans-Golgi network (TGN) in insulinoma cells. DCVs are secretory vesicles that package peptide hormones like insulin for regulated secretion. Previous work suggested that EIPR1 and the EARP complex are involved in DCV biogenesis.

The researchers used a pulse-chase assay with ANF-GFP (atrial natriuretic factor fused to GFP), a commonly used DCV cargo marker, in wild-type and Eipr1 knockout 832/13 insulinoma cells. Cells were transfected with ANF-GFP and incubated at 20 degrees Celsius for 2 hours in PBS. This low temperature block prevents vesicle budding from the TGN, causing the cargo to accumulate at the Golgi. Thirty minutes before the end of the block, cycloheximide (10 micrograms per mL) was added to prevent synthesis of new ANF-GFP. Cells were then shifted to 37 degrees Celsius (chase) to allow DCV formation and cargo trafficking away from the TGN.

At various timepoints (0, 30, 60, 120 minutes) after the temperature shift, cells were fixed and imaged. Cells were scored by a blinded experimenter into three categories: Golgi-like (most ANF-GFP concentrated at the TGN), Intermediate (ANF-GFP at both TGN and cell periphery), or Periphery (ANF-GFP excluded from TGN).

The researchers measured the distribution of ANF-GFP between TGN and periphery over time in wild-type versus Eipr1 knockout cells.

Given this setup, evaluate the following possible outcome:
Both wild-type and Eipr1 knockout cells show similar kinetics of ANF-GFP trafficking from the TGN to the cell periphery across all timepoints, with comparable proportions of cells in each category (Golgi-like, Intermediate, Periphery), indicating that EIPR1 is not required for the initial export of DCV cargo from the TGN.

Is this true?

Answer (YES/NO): NO